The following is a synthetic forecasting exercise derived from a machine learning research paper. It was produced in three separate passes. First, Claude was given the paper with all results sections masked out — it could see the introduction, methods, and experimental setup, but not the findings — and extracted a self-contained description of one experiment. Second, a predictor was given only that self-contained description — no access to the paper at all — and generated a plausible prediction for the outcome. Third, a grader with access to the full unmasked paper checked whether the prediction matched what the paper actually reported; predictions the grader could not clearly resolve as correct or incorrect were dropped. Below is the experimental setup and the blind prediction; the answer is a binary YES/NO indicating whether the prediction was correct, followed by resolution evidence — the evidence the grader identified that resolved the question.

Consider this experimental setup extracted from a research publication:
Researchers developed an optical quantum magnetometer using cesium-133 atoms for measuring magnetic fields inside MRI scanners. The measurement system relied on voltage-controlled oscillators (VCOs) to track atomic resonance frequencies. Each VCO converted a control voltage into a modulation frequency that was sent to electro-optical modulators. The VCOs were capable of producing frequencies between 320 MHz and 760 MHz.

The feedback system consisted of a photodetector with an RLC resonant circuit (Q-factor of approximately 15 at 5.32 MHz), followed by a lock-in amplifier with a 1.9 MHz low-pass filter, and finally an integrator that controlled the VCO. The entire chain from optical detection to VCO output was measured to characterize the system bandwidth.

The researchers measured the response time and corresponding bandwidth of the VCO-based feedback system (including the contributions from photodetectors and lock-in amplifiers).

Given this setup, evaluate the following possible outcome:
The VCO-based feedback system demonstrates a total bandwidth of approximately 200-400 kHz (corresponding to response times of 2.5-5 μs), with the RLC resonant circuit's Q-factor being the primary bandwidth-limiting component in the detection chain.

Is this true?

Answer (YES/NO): NO